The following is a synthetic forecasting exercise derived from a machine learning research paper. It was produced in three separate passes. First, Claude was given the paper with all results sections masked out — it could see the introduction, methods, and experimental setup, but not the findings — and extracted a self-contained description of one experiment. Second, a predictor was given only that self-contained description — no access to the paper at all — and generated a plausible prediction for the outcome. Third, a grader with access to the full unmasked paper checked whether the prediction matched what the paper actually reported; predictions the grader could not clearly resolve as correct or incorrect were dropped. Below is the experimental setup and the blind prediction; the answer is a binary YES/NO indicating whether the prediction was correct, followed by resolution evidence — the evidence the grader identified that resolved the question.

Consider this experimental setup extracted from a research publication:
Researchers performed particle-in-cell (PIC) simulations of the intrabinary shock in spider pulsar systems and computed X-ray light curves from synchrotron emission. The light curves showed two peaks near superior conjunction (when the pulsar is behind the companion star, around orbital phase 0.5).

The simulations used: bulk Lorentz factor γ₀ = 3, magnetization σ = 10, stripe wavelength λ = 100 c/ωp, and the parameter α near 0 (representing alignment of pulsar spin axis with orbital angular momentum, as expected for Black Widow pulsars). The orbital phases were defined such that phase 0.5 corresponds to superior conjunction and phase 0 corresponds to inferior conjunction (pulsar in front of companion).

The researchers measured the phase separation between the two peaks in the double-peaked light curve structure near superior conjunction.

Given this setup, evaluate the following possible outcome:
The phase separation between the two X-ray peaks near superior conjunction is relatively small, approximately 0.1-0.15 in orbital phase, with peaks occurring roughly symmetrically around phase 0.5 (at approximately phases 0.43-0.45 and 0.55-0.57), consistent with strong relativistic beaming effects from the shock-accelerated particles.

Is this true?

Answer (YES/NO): YES